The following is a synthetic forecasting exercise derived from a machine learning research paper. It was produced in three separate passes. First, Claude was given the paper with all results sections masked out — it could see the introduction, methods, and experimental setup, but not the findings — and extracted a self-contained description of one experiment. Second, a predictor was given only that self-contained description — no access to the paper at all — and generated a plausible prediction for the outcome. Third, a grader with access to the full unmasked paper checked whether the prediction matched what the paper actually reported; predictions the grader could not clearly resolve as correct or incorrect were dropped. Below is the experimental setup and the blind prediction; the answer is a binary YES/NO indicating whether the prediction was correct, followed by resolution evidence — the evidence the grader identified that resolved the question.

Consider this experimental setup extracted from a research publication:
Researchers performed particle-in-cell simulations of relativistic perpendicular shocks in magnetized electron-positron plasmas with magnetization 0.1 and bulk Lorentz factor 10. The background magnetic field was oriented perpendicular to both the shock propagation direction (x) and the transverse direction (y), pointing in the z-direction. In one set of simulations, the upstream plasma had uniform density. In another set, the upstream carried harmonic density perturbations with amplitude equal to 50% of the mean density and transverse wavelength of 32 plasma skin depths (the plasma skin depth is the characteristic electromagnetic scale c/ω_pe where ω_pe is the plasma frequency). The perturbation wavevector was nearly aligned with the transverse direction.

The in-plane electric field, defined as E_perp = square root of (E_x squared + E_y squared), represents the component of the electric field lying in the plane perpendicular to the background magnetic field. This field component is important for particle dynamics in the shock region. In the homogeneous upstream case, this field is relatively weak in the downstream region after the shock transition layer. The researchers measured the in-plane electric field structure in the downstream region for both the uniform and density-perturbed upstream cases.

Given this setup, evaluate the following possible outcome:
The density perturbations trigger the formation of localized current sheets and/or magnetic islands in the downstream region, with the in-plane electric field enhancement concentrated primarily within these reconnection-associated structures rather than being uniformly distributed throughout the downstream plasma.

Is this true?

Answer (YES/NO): NO